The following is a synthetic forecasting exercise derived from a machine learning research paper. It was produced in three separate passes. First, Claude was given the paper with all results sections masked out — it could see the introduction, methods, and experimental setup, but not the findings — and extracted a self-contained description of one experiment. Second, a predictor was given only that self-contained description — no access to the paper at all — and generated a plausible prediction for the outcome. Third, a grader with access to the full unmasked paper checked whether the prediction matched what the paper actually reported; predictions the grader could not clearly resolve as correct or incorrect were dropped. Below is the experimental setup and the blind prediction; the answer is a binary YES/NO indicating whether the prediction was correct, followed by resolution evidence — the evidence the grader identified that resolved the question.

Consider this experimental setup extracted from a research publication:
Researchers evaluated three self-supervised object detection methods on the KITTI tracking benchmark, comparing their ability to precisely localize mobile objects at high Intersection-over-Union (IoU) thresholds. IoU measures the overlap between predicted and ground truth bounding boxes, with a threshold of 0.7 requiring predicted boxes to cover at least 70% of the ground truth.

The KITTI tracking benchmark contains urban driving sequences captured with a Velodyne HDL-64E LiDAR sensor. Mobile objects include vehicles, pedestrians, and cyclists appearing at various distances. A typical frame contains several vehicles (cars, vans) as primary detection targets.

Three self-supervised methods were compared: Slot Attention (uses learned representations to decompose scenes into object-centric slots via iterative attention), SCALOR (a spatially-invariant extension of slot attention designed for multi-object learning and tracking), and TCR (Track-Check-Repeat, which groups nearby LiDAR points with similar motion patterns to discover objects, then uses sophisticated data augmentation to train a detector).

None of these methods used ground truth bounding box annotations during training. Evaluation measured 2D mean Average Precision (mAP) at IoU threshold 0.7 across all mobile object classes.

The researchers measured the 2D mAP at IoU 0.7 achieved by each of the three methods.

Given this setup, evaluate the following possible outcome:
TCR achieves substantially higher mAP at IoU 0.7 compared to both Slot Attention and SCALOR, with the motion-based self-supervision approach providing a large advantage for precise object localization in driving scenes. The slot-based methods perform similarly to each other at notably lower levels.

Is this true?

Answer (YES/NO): YES